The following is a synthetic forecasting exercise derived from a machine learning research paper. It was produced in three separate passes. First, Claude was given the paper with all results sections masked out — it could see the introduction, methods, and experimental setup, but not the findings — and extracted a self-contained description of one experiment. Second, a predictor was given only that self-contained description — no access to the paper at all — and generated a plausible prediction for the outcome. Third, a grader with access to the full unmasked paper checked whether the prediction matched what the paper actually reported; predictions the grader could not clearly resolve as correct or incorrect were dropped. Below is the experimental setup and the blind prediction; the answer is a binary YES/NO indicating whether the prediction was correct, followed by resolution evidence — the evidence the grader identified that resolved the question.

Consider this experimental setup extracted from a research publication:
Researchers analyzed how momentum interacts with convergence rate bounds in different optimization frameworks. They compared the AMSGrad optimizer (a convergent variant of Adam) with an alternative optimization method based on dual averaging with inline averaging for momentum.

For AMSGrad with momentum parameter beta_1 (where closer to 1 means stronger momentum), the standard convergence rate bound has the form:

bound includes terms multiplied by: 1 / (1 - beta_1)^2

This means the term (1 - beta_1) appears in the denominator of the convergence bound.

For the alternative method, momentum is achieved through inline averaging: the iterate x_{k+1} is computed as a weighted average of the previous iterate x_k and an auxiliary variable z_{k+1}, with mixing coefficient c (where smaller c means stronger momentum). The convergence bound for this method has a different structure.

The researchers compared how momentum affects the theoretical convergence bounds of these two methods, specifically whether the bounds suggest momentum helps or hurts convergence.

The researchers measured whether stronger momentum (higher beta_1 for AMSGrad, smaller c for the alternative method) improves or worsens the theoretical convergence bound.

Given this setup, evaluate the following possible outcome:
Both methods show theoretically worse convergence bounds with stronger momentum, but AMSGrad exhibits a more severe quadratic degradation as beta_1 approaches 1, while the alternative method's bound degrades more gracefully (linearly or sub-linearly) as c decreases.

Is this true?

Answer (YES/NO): NO